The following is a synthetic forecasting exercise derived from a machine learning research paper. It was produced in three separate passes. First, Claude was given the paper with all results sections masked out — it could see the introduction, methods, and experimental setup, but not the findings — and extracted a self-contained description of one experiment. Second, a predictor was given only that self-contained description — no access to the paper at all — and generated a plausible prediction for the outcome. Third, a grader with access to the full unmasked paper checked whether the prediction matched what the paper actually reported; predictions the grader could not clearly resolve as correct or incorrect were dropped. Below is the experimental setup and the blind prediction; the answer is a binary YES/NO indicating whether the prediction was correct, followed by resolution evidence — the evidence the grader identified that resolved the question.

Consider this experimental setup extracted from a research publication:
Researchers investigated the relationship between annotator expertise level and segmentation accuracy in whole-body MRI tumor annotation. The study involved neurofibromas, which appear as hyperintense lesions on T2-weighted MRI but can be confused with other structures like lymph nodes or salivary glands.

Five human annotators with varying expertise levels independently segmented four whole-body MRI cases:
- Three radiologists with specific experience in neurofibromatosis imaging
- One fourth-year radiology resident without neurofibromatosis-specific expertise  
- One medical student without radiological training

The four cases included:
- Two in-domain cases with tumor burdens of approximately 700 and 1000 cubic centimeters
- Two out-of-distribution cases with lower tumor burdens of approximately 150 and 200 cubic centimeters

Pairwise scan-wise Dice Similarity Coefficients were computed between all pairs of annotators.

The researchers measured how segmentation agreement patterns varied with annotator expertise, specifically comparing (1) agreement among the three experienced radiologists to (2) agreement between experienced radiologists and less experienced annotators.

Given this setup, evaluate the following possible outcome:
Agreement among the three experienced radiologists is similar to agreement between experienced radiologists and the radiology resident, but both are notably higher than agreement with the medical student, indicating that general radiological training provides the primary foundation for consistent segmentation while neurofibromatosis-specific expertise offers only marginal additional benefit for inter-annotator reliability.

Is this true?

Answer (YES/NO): NO